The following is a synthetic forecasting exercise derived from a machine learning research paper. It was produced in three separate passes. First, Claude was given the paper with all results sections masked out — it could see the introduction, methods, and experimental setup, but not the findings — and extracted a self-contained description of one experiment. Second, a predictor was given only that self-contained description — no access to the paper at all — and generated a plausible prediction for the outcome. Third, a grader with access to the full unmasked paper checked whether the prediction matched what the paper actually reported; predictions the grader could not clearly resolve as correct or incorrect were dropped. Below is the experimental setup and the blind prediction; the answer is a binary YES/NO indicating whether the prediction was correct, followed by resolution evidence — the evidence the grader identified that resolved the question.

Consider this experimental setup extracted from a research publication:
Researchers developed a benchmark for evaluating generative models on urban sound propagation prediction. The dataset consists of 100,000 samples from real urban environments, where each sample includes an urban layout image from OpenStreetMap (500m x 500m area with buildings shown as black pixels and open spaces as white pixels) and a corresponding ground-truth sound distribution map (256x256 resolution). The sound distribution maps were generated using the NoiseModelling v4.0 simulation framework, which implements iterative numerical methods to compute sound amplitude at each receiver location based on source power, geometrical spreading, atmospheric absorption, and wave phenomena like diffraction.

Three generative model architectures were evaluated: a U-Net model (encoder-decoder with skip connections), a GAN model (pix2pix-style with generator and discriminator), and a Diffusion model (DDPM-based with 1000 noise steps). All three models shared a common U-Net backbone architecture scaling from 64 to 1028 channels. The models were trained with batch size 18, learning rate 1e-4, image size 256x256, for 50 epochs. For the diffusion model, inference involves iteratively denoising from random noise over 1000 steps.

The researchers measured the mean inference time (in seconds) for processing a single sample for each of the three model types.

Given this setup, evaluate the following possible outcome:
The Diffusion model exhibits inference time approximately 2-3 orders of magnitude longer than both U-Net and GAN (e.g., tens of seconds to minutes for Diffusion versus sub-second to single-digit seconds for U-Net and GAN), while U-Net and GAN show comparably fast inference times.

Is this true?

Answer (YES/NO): NO